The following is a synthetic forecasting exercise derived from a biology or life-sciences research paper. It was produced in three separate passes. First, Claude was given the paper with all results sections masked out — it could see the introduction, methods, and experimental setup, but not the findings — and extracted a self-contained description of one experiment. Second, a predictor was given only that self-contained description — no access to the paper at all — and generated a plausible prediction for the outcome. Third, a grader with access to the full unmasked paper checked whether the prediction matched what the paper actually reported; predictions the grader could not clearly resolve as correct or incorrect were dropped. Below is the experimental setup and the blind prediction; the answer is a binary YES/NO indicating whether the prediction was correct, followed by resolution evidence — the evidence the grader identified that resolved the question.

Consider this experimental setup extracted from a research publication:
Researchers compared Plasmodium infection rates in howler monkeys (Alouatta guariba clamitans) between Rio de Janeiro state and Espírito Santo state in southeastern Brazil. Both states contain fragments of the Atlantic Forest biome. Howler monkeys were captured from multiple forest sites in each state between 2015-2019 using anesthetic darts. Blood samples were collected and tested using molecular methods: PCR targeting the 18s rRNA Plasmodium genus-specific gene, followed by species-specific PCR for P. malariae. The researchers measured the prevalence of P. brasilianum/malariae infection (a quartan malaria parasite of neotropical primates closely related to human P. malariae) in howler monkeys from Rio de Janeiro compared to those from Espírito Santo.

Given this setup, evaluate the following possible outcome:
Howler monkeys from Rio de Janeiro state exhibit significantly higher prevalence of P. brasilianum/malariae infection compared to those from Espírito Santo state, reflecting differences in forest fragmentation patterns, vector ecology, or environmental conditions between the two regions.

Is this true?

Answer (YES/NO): NO